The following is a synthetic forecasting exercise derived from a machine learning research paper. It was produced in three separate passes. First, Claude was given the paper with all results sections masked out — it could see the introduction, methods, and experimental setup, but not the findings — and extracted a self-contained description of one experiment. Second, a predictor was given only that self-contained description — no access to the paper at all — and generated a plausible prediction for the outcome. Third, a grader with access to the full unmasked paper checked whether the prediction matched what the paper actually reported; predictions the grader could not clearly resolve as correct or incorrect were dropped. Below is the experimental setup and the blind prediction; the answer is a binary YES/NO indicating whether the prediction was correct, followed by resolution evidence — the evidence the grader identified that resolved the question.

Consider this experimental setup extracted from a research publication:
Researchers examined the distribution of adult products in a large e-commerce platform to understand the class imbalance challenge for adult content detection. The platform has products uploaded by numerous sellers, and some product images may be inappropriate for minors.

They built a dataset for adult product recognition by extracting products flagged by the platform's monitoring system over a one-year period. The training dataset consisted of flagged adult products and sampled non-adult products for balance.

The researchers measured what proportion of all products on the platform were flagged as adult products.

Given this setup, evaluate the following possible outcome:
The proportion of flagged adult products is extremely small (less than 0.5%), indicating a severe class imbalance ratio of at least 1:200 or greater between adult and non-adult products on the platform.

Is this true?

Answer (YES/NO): YES